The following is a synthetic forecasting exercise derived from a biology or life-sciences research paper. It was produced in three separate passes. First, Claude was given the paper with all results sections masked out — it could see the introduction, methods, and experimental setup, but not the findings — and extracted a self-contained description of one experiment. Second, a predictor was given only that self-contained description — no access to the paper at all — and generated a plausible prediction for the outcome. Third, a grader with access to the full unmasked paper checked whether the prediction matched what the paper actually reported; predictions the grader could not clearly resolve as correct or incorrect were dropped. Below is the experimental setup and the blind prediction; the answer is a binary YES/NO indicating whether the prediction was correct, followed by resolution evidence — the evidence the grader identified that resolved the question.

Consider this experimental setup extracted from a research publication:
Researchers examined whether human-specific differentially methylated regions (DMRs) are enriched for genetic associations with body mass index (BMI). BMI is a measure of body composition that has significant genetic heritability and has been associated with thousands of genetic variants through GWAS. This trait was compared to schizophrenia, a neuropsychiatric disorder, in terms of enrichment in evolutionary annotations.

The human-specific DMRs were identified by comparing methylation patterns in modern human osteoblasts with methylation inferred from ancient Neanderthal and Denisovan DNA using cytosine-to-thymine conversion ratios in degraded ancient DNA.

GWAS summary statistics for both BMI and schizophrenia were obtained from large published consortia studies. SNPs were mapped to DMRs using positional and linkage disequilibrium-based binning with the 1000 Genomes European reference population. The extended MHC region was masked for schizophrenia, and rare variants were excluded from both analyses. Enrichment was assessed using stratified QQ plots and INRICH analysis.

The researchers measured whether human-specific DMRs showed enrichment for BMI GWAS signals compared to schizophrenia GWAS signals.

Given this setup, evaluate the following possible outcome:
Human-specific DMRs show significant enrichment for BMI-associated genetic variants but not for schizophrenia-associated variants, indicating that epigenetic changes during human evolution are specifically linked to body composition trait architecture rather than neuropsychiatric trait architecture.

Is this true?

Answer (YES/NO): NO